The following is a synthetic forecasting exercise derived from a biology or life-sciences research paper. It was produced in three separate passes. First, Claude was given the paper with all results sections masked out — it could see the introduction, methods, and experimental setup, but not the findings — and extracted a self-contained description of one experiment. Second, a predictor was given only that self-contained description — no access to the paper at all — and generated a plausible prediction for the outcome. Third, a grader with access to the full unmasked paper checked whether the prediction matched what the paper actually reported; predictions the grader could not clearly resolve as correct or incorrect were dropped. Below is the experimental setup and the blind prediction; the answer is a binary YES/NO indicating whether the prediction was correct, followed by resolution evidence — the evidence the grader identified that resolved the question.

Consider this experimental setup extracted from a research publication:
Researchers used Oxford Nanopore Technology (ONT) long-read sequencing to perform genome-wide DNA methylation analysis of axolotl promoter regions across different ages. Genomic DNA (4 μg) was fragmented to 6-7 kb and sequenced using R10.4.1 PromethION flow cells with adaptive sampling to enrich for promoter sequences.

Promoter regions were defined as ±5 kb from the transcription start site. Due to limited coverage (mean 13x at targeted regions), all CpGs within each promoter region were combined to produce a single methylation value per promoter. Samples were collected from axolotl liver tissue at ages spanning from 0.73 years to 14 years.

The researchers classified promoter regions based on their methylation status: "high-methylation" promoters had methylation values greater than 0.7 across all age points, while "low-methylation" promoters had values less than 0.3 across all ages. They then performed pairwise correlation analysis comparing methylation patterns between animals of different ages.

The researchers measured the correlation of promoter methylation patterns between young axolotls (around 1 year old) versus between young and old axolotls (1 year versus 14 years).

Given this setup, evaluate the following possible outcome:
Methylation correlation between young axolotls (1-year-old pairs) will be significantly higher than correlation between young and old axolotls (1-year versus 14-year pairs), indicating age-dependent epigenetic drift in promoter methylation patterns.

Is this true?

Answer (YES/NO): NO